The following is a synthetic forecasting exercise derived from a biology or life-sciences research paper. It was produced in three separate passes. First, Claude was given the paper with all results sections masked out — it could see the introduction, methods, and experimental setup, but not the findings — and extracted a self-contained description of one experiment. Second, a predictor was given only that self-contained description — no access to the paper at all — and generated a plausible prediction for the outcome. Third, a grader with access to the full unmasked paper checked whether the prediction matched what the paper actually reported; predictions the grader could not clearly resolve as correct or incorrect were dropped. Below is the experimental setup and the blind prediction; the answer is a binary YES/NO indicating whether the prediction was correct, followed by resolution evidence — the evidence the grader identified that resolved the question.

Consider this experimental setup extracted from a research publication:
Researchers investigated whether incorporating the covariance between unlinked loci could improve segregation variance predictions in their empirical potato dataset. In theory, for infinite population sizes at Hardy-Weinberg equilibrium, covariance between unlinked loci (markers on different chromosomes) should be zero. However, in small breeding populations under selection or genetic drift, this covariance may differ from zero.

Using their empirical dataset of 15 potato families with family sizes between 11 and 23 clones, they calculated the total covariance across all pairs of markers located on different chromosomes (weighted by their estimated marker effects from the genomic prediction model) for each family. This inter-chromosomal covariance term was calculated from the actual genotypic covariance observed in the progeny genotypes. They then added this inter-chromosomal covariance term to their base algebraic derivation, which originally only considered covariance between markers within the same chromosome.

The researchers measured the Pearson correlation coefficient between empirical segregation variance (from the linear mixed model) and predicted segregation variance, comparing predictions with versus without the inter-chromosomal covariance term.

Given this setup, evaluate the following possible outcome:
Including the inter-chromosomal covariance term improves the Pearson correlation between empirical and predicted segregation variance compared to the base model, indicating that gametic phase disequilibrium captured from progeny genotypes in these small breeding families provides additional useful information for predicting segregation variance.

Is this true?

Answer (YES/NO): YES